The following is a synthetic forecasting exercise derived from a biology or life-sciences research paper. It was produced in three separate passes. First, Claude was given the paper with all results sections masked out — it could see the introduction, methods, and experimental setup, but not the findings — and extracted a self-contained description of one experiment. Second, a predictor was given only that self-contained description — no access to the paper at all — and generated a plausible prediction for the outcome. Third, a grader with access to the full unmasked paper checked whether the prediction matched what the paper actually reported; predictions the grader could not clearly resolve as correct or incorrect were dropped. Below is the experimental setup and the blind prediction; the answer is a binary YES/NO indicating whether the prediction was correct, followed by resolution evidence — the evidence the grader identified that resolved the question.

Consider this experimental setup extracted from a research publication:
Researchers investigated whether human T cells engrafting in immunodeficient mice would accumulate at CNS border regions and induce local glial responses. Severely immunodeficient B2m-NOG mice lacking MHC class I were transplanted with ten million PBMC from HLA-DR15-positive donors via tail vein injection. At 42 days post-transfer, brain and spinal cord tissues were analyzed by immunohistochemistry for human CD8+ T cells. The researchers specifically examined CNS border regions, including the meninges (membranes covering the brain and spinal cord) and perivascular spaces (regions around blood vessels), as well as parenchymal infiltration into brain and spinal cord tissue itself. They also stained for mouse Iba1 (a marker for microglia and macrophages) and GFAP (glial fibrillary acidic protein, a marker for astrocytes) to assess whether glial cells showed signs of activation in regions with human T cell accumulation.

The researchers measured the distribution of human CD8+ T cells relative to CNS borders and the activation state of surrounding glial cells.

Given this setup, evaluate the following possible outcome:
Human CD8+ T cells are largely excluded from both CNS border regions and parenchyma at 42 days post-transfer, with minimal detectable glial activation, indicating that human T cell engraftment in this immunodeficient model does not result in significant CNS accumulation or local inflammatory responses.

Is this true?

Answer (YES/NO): NO